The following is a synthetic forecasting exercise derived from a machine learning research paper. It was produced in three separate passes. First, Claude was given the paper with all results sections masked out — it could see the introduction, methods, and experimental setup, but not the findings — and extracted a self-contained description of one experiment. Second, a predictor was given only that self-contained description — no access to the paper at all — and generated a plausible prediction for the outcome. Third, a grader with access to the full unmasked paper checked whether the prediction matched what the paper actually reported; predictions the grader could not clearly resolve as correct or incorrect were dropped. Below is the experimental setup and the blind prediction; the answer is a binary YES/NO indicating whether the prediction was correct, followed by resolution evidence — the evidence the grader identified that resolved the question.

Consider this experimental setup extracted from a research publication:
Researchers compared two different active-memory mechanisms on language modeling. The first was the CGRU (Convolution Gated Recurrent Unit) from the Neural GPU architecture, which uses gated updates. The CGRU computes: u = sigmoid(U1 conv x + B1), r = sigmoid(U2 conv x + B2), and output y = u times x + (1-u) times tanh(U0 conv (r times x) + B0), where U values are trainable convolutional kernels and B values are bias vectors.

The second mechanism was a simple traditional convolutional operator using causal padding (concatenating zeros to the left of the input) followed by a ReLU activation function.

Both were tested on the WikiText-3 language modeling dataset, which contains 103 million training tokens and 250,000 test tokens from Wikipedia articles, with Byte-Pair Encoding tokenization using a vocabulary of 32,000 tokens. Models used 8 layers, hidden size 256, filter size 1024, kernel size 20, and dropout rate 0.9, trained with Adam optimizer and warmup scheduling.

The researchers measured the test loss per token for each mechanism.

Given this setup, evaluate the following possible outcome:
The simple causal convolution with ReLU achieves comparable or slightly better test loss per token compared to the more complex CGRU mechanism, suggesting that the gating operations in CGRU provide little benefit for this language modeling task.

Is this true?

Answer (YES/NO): NO